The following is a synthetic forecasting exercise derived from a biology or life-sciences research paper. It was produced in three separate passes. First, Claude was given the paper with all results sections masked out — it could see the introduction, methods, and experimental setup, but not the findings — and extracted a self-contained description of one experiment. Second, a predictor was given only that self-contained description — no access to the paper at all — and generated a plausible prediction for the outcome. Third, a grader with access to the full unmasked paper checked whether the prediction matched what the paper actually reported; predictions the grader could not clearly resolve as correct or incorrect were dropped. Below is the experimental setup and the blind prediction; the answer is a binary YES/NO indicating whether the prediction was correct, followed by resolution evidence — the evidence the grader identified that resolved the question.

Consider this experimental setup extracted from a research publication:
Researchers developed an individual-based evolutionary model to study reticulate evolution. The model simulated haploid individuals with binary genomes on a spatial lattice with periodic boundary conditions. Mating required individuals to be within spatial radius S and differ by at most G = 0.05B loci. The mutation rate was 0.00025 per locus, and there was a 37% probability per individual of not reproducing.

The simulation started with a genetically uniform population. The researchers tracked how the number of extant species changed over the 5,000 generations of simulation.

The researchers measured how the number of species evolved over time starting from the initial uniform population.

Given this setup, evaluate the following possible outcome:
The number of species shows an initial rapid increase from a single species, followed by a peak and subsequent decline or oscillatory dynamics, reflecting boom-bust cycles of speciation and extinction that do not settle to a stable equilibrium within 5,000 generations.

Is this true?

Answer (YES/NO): NO